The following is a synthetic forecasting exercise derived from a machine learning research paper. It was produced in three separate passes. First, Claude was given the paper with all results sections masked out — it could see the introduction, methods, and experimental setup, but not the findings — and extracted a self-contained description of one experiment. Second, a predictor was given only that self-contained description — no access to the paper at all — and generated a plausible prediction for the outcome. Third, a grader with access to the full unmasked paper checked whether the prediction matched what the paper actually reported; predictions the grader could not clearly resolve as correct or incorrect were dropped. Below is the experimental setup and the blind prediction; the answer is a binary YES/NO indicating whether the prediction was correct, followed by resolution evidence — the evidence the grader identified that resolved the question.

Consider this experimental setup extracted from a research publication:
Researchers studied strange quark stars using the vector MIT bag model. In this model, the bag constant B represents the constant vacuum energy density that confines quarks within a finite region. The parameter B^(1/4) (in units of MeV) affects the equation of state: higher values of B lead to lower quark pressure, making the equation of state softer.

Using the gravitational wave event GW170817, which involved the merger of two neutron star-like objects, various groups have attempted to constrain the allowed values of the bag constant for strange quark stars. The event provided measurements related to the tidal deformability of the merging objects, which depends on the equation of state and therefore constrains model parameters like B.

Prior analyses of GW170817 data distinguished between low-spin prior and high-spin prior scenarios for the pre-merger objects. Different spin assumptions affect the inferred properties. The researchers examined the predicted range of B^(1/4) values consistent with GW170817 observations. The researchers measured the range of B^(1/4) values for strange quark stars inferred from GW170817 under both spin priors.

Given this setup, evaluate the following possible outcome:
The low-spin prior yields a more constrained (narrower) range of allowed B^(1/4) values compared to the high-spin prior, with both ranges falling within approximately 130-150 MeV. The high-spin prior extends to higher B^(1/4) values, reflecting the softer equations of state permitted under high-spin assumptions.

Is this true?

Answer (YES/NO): NO